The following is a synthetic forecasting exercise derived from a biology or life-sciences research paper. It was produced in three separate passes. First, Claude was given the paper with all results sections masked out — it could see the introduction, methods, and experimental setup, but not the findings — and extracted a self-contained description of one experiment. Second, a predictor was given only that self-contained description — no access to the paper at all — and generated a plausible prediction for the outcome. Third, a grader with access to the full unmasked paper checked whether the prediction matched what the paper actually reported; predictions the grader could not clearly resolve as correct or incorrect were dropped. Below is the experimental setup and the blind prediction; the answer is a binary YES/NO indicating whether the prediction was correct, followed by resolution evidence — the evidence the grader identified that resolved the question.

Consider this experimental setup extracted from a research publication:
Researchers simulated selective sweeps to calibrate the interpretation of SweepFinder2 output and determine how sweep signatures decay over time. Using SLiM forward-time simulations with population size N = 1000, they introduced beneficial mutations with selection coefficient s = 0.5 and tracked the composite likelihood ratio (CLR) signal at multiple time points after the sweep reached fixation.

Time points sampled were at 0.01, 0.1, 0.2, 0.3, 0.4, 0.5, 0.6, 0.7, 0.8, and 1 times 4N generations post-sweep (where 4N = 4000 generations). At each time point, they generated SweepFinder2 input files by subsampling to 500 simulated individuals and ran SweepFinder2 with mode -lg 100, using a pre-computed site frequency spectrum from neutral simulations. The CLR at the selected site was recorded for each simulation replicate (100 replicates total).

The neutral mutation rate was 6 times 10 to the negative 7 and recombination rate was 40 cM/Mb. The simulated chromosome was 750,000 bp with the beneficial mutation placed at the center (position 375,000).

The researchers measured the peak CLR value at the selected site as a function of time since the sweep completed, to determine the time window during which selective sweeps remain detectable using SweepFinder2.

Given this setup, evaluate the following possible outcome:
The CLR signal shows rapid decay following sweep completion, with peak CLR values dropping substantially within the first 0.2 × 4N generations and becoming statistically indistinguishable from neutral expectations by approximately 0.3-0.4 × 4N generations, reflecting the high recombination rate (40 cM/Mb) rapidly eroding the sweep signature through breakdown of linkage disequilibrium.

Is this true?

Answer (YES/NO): NO